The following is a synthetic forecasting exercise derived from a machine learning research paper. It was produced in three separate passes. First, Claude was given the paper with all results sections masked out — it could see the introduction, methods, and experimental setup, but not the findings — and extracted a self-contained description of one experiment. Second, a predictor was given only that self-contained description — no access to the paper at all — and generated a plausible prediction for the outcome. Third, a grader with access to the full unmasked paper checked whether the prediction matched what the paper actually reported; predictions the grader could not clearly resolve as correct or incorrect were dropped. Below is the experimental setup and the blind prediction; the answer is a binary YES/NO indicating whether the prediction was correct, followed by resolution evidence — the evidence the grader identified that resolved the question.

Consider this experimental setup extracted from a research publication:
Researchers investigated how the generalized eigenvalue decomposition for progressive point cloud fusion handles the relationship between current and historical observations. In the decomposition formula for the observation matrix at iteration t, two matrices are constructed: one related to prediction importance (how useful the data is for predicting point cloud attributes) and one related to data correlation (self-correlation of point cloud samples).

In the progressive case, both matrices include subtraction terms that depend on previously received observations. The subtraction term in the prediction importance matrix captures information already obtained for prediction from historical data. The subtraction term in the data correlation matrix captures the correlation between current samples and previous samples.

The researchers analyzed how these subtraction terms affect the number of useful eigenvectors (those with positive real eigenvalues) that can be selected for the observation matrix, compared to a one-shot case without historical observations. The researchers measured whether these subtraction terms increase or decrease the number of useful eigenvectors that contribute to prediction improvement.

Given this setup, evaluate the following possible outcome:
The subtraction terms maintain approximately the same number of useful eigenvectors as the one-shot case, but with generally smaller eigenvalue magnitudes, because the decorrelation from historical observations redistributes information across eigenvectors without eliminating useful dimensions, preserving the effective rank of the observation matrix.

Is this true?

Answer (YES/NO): NO